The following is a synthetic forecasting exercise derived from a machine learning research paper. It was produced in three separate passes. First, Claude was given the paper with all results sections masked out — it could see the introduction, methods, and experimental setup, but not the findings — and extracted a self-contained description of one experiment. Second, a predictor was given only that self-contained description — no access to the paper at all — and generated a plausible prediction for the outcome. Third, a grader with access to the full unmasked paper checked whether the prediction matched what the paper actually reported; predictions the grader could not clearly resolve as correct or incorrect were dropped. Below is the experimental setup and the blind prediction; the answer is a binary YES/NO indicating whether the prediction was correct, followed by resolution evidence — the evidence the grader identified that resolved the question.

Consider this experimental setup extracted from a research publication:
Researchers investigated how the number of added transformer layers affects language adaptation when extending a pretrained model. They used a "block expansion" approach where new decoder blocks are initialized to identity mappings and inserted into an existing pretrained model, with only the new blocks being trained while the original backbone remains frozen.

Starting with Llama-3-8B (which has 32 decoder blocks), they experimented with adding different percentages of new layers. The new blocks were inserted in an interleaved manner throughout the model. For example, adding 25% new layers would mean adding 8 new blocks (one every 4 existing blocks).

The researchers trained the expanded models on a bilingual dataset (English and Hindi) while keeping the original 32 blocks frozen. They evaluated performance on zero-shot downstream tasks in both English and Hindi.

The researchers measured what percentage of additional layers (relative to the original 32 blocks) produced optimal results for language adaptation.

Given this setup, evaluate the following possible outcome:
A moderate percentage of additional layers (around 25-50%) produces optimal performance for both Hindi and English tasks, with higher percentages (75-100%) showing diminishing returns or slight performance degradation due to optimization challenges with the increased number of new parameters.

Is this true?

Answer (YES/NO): NO